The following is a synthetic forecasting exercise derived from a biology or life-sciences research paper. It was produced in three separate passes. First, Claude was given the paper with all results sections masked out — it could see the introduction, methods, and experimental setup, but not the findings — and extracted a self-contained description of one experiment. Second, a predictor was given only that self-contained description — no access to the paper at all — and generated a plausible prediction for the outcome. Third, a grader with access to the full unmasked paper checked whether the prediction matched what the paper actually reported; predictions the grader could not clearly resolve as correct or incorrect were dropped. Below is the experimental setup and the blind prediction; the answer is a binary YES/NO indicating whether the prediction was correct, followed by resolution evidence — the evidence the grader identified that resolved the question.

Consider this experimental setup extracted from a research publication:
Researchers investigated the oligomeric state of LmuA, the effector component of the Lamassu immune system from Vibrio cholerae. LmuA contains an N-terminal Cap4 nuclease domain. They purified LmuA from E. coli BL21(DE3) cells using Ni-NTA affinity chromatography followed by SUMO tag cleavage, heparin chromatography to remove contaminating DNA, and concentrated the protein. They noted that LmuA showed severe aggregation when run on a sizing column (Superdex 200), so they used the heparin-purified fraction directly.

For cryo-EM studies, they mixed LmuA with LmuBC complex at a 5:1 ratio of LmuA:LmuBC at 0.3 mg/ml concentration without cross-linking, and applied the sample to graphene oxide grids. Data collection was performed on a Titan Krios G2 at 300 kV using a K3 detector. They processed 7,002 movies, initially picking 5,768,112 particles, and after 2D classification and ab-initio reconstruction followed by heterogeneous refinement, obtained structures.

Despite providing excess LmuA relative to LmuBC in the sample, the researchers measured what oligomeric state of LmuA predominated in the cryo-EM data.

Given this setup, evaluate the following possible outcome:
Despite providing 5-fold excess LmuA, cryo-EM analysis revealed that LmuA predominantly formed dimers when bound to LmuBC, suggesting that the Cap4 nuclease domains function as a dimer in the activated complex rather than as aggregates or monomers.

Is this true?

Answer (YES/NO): NO